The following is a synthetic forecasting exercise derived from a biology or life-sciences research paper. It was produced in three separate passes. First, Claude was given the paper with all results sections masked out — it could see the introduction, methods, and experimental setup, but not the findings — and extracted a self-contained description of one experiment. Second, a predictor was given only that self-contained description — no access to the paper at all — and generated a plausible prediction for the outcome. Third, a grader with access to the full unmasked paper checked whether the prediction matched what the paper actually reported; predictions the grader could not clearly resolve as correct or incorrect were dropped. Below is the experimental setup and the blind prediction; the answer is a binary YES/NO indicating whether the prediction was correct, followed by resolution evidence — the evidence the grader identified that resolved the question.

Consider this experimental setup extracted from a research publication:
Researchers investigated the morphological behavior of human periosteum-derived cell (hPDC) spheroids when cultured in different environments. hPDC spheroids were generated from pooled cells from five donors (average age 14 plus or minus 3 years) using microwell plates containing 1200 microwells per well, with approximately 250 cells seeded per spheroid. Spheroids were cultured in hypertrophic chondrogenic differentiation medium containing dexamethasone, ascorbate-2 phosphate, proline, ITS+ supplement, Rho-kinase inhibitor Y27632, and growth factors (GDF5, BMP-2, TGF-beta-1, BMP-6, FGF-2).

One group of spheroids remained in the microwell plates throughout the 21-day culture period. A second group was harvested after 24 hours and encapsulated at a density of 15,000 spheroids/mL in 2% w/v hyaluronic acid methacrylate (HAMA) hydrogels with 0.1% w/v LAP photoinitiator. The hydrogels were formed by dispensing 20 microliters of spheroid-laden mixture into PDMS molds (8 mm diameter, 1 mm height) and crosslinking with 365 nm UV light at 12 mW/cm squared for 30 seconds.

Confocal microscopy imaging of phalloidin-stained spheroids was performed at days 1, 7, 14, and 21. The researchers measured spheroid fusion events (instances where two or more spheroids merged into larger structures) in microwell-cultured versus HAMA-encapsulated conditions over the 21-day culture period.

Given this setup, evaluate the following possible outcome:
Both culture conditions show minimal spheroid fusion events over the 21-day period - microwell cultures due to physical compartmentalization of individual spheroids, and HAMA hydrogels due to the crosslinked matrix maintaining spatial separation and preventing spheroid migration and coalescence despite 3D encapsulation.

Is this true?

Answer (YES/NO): NO